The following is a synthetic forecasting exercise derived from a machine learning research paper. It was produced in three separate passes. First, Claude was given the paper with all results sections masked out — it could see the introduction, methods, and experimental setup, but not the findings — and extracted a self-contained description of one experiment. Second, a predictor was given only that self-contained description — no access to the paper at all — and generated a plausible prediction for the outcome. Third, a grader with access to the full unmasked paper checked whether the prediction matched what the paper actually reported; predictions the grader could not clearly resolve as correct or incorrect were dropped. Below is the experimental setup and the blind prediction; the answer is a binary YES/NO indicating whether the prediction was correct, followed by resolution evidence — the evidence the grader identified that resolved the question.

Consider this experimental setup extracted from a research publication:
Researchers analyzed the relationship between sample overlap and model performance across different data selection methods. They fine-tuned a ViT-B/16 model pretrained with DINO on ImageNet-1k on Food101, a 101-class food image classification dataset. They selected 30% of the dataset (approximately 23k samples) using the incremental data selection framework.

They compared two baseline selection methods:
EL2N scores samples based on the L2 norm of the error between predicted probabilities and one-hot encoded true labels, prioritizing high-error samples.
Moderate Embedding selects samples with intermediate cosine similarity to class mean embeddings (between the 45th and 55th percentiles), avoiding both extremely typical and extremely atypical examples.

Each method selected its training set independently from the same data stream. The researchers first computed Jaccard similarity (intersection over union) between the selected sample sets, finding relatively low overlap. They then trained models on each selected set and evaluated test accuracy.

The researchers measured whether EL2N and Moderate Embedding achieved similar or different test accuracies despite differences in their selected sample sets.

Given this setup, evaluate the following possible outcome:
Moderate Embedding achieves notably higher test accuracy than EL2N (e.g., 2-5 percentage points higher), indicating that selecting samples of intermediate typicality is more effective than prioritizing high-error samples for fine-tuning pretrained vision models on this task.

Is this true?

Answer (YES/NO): NO